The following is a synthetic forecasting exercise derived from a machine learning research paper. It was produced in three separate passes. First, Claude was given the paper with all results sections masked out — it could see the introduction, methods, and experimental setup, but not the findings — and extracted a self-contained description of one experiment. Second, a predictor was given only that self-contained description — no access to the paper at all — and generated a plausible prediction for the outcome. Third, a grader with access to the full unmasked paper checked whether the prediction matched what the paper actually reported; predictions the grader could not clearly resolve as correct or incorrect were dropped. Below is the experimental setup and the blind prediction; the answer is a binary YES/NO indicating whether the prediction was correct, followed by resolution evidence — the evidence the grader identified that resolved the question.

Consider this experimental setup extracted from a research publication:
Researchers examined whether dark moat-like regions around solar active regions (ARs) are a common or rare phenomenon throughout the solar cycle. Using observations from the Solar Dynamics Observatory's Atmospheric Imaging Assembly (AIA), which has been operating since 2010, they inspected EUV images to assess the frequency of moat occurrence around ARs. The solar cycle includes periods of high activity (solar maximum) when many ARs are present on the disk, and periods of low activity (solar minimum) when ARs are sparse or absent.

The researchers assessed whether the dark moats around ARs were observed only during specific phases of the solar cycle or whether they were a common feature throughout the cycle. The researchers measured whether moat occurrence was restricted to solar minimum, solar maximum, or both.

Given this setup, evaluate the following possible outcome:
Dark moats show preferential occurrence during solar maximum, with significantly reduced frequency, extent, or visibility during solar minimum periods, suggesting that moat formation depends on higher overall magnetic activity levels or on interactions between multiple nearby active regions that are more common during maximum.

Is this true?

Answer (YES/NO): NO